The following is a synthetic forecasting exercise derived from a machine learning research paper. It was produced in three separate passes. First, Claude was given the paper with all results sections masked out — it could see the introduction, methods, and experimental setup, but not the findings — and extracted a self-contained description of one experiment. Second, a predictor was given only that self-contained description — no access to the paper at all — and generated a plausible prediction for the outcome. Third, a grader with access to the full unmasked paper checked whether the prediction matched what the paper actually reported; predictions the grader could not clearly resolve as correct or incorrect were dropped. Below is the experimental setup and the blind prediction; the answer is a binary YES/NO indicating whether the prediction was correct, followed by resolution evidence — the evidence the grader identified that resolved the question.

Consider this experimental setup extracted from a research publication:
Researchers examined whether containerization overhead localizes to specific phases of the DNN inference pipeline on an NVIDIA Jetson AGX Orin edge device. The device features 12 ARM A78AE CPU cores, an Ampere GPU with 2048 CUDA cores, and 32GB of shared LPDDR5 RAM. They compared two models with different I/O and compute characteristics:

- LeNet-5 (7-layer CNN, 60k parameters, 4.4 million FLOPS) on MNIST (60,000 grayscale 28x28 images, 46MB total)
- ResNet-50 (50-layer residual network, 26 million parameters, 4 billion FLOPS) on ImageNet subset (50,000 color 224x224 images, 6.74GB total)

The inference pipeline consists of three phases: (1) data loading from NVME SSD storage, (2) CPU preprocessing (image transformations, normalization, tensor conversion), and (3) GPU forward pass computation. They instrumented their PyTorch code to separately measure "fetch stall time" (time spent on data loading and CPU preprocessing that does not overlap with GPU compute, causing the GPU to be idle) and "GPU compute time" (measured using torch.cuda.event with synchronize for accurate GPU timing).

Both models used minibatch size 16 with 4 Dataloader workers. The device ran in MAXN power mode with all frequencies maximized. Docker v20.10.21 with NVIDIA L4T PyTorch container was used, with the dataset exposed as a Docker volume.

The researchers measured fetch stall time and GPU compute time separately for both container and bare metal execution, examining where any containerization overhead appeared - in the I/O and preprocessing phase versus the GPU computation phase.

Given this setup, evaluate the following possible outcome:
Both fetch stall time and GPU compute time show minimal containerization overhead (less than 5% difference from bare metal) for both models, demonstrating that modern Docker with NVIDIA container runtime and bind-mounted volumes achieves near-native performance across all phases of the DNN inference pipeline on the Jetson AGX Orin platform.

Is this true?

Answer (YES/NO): NO